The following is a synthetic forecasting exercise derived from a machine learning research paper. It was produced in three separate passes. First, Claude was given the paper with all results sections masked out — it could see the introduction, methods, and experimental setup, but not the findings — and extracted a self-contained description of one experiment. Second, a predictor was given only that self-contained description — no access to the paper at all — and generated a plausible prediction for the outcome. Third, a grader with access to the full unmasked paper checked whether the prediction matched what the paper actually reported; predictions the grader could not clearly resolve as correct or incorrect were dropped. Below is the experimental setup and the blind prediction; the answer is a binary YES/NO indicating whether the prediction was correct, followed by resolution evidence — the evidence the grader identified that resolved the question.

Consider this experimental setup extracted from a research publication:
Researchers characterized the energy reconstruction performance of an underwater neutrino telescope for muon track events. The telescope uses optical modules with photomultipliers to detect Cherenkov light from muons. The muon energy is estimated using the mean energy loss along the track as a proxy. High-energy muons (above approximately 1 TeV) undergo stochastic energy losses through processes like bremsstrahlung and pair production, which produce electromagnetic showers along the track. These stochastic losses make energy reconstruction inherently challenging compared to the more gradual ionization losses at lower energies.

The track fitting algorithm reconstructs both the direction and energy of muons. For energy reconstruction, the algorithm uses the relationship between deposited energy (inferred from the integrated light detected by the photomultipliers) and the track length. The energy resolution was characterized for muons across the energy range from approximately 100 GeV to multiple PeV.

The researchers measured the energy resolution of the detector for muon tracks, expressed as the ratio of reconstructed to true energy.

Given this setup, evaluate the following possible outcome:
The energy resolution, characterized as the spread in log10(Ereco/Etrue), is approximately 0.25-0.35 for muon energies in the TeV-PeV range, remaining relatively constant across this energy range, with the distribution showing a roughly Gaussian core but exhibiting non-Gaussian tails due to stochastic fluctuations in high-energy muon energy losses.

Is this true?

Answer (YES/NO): NO